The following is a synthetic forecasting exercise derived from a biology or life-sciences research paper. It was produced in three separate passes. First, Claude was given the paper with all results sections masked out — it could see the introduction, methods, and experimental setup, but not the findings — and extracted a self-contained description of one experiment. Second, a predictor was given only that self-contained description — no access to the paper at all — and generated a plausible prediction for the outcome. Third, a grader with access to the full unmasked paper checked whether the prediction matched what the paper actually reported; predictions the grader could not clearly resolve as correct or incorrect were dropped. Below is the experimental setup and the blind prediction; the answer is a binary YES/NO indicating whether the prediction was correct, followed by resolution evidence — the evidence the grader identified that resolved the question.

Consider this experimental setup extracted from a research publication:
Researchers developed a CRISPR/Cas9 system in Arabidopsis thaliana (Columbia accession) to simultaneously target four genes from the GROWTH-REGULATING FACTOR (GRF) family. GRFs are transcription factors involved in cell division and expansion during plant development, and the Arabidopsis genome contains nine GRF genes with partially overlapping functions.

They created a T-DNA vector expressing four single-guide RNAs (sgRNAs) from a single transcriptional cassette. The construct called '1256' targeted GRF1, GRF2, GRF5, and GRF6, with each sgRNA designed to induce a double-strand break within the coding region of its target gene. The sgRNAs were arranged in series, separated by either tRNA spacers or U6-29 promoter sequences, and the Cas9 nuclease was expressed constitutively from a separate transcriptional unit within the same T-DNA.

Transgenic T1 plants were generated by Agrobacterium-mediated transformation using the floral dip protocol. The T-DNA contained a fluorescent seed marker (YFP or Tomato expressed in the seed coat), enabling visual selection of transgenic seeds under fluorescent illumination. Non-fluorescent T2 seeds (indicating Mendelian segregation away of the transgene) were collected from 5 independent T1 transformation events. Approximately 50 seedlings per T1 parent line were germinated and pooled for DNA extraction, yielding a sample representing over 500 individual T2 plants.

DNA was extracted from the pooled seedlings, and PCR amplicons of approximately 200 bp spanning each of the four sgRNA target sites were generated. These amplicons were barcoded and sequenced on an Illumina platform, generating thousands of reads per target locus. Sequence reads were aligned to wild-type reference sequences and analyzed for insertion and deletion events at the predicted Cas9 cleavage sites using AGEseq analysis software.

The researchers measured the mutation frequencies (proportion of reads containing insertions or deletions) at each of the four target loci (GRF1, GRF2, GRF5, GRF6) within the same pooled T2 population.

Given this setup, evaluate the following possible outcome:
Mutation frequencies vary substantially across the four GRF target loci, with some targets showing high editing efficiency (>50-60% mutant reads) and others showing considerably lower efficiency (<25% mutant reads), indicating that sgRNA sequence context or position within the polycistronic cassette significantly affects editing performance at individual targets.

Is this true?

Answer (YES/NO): YES